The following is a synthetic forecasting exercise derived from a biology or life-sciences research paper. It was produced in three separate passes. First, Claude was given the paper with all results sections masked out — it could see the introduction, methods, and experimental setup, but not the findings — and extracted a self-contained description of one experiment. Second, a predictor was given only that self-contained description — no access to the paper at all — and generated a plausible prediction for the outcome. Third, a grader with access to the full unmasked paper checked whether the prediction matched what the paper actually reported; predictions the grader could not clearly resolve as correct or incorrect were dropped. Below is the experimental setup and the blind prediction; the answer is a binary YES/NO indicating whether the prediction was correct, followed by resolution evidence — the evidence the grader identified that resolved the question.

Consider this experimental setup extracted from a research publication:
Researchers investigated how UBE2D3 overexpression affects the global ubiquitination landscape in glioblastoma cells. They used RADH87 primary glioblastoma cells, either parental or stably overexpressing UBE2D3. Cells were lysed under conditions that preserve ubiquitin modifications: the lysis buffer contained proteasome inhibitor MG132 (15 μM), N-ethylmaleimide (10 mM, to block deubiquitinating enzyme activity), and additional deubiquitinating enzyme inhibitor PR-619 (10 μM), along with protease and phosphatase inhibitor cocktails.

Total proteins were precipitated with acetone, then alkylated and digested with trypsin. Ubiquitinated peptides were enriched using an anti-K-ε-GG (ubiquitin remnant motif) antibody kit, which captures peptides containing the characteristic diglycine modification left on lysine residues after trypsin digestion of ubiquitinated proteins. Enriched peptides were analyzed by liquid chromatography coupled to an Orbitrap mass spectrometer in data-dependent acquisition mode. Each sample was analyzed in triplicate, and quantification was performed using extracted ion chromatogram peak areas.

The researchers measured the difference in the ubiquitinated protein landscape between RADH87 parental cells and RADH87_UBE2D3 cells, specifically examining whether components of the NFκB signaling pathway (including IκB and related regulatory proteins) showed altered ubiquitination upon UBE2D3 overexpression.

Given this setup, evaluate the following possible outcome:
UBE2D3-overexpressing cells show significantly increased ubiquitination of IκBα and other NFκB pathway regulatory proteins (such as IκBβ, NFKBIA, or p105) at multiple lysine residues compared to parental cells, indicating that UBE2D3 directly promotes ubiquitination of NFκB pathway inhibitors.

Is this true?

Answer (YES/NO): NO